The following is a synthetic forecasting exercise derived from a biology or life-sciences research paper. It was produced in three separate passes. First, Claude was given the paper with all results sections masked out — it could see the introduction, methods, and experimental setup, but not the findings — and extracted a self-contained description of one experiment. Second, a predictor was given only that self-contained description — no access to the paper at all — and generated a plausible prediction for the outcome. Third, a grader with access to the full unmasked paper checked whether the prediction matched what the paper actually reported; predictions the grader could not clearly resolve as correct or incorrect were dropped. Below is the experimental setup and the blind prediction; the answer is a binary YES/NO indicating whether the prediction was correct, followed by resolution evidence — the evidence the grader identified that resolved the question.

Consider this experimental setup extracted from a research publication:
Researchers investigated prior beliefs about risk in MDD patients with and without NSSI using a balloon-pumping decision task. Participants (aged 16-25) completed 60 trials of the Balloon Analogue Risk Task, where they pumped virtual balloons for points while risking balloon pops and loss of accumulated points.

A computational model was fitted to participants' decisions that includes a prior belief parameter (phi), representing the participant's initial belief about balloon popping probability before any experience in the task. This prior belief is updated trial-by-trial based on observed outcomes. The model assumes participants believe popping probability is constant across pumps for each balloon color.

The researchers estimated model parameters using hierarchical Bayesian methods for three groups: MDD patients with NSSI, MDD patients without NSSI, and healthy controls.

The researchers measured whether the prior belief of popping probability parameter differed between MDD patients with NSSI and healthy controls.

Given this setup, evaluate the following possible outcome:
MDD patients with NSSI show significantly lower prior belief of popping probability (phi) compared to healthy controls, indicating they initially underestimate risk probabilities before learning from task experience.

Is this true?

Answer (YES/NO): NO